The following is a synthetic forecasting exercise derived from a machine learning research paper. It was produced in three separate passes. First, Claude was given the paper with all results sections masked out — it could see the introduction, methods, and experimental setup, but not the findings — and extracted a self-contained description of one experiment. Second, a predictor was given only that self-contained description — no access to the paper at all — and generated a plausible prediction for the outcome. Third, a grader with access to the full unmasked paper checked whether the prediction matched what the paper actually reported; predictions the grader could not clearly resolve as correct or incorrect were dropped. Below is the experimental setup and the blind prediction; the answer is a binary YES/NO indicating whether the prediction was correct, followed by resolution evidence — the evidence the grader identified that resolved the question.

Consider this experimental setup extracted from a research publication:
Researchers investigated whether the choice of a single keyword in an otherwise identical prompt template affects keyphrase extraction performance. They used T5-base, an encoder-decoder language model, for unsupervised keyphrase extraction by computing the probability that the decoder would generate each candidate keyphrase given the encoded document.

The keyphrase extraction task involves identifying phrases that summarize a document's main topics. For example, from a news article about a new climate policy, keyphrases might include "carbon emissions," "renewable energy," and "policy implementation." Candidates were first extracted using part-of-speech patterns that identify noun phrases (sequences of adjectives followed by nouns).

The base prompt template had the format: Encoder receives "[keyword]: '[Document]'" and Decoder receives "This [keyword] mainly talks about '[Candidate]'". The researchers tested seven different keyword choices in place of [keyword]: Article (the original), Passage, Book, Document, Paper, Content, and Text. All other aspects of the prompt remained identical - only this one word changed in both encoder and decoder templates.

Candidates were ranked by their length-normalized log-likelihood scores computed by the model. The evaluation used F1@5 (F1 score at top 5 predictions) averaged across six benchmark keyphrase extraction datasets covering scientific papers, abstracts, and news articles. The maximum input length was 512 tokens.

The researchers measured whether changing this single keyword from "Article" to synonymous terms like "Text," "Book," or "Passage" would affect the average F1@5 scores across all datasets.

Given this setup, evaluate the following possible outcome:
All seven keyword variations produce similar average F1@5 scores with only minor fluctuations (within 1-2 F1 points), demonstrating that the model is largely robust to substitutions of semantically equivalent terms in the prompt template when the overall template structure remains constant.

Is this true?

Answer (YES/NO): YES